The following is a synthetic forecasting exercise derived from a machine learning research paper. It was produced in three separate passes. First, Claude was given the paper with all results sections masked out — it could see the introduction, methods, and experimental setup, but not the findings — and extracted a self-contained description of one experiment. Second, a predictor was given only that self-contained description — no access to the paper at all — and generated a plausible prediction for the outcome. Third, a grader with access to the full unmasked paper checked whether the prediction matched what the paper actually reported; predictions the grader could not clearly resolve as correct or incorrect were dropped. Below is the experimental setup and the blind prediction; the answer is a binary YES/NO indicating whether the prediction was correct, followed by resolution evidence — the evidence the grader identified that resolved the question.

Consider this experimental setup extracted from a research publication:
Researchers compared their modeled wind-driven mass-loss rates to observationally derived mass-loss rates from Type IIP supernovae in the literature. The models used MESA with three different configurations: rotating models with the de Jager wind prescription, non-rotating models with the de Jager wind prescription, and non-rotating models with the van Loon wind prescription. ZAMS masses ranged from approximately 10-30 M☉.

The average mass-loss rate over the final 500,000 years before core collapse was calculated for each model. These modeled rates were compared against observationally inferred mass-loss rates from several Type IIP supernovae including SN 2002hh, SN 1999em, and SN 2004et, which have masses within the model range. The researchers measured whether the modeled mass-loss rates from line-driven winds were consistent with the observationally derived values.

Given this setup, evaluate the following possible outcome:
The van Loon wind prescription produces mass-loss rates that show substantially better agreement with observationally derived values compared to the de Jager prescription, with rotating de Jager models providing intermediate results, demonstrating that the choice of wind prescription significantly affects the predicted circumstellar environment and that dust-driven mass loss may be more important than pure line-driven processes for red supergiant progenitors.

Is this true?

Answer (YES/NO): NO